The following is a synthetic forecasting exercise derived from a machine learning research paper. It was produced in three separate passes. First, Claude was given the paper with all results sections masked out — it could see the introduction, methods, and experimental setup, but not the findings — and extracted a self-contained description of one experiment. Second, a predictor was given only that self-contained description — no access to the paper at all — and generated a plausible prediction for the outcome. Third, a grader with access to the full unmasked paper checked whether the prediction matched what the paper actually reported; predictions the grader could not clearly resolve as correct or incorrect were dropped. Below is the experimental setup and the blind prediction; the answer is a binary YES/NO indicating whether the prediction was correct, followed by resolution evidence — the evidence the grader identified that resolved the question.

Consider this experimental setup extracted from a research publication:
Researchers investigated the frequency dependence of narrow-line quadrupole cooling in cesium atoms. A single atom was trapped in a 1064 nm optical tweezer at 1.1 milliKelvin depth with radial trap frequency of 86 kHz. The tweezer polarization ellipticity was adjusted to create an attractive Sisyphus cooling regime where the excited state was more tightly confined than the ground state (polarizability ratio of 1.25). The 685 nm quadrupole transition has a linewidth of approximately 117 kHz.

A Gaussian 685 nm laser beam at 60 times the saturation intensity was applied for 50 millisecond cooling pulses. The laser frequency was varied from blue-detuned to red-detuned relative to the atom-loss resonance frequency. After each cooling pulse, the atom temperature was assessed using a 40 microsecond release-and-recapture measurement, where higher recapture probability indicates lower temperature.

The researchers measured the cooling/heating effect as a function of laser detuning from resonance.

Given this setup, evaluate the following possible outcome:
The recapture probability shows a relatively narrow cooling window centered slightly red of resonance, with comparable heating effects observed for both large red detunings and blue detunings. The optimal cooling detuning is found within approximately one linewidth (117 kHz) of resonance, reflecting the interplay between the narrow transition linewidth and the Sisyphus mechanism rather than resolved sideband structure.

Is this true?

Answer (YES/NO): NO